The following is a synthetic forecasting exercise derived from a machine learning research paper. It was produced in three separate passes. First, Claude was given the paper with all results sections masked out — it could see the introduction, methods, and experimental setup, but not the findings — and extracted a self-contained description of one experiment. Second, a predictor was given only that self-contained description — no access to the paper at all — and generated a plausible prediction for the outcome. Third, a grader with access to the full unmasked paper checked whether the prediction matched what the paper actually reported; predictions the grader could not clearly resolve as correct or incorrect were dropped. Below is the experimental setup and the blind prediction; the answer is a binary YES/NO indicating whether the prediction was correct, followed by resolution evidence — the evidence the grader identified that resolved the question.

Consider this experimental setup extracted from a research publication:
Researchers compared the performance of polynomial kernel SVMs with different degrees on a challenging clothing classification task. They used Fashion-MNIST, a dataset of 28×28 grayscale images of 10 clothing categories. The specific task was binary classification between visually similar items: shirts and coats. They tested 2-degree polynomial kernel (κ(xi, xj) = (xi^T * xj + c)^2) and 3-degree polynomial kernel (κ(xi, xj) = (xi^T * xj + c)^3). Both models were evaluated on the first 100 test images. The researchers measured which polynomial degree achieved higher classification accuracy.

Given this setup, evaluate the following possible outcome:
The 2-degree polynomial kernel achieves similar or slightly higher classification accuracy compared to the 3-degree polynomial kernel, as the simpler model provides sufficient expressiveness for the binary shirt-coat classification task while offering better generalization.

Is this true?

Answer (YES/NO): YES